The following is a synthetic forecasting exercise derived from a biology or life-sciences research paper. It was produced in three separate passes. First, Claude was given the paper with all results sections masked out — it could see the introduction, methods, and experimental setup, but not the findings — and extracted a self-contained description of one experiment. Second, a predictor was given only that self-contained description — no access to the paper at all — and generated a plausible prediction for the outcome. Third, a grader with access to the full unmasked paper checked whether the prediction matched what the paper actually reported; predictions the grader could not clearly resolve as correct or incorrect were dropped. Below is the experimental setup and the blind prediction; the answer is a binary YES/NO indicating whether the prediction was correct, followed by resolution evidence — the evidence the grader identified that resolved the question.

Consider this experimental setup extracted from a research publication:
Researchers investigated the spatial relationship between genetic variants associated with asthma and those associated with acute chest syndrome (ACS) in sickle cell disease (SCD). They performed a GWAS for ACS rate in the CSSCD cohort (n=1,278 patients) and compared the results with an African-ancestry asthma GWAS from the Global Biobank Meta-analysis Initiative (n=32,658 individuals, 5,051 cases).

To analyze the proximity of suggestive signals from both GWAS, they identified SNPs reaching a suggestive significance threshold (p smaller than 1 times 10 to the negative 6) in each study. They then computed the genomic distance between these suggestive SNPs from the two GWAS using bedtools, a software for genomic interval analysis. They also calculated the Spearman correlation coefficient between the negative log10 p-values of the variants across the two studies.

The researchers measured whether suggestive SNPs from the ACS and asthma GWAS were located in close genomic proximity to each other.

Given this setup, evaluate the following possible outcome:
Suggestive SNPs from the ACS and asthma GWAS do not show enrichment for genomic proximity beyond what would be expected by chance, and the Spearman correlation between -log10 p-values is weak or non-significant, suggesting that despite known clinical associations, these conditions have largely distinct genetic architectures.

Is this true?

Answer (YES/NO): NO